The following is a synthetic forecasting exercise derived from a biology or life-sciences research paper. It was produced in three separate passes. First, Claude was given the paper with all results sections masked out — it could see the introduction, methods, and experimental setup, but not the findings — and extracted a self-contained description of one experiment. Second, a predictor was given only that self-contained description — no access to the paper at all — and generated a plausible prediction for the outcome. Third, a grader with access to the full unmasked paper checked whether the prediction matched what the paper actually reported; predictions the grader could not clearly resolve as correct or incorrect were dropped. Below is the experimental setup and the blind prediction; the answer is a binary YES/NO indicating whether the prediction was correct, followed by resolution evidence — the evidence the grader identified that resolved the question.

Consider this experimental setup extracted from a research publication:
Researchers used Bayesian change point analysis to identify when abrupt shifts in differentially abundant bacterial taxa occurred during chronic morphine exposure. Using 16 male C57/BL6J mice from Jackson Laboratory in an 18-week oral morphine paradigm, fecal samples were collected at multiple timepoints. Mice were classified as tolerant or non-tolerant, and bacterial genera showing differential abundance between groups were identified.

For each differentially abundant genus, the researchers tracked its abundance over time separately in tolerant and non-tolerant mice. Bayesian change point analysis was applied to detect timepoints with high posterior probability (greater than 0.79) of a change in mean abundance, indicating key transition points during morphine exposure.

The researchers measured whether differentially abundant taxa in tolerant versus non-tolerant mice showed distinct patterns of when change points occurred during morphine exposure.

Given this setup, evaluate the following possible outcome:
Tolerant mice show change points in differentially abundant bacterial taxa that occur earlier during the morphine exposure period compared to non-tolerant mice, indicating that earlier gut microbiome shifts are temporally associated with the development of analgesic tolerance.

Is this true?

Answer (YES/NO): YES